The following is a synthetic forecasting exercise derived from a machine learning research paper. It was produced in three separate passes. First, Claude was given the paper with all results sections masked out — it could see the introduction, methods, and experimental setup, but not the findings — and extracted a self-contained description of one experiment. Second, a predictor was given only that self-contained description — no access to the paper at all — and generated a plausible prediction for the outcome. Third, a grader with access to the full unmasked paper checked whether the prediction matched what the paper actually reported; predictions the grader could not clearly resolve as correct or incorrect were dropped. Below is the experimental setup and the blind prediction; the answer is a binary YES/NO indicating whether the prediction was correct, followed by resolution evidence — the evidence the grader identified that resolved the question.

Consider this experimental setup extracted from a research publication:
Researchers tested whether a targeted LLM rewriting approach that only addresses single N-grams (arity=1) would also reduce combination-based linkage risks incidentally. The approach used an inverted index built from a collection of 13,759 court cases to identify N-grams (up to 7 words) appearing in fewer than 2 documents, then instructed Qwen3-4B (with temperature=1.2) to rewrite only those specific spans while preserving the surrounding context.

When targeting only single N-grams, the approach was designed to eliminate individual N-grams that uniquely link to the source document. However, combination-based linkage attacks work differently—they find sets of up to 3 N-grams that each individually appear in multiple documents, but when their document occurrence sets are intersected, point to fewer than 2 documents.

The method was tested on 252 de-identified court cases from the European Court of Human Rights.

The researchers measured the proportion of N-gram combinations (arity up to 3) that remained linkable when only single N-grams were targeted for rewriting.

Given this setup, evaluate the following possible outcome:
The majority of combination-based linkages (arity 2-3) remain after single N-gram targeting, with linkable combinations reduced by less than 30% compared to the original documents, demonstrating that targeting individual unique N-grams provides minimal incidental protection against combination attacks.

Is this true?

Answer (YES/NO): NO